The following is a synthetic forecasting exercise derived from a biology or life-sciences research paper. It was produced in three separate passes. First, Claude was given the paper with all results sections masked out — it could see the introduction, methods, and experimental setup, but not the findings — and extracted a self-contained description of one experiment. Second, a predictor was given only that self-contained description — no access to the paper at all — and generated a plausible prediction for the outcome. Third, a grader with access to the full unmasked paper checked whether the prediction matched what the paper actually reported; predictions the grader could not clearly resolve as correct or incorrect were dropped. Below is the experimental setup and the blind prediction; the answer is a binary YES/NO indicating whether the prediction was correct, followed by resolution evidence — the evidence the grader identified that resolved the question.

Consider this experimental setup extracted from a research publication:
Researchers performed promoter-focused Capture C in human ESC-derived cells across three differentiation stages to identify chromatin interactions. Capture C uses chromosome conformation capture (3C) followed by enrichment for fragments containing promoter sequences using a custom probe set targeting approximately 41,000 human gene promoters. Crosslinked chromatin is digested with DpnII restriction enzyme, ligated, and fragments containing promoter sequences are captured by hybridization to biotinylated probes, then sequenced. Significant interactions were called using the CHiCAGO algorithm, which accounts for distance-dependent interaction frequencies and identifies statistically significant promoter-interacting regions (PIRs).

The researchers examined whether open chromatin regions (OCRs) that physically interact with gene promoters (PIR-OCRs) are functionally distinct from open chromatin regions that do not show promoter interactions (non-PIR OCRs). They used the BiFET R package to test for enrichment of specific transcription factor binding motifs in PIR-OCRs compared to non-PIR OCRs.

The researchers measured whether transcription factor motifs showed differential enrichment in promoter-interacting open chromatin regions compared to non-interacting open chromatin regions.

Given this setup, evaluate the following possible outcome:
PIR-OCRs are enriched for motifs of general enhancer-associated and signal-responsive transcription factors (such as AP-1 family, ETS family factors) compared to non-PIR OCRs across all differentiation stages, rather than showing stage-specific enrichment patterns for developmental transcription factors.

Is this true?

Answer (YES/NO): NO